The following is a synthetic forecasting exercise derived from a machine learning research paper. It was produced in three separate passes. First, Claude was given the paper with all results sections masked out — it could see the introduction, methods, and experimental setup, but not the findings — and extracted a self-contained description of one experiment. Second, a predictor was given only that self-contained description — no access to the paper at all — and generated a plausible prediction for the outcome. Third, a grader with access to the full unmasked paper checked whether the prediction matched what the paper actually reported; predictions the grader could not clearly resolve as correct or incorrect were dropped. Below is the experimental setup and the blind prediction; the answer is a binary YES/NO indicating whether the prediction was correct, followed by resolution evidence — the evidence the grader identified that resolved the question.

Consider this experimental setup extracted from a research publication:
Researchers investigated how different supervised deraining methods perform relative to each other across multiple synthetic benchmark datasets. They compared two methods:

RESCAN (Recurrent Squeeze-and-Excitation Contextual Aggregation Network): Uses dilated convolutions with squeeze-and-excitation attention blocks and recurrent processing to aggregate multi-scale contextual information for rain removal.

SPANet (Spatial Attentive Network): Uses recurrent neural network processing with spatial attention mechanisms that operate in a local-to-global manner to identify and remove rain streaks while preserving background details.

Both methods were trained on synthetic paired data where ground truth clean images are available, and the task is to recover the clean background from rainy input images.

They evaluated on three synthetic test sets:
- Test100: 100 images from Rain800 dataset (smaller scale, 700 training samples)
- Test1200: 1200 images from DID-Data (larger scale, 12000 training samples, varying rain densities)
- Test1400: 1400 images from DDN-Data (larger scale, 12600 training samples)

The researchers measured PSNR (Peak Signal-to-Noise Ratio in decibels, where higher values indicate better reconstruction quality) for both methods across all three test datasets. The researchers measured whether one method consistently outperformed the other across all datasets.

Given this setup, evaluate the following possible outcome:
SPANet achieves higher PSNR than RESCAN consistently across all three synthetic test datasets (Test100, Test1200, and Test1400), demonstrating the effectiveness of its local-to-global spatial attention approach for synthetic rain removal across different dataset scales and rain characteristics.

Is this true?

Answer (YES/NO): NO